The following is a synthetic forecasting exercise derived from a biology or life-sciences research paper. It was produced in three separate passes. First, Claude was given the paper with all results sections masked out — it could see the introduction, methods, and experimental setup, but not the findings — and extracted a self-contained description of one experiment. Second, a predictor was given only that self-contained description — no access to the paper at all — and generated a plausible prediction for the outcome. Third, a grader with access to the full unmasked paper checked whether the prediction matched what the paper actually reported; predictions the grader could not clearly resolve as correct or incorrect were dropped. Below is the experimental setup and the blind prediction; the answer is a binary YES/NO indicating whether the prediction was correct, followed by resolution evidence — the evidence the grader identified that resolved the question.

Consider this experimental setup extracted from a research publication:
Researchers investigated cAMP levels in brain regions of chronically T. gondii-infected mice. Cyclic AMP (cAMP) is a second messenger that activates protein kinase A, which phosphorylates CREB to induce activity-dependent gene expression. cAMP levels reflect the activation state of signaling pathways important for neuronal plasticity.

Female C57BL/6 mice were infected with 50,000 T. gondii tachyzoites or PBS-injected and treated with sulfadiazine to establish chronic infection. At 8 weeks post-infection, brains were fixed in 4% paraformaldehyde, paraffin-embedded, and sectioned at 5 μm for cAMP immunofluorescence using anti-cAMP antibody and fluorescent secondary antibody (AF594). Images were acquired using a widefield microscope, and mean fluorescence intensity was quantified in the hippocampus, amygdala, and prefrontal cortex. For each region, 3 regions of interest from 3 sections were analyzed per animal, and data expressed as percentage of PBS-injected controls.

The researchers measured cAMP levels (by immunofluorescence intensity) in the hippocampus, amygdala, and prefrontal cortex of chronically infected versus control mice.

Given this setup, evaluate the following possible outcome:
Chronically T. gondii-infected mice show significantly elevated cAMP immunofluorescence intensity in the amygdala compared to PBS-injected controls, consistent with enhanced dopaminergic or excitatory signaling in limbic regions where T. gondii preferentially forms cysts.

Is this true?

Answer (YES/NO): YES